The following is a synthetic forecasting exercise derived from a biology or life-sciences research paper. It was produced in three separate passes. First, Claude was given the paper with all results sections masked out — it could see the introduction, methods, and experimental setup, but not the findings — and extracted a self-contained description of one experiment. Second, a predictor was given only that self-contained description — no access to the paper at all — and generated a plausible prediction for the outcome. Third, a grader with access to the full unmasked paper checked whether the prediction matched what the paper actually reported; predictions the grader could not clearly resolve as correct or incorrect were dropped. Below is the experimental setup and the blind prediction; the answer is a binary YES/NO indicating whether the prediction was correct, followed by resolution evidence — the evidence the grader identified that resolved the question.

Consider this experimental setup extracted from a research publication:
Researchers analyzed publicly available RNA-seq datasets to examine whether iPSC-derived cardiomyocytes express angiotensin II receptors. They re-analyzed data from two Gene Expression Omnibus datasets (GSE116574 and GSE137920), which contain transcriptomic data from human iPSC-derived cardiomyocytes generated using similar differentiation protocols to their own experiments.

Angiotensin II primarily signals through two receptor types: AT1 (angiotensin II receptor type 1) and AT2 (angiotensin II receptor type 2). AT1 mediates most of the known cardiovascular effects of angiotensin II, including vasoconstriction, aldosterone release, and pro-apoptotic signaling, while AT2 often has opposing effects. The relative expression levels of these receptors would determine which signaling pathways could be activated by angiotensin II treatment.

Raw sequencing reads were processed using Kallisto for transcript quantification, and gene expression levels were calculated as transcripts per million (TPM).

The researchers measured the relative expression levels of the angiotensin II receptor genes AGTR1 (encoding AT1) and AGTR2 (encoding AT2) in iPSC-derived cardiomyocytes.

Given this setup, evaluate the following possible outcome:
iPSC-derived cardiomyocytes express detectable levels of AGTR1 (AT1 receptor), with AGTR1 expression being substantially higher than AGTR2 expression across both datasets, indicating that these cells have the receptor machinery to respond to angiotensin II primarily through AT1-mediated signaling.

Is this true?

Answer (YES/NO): YES